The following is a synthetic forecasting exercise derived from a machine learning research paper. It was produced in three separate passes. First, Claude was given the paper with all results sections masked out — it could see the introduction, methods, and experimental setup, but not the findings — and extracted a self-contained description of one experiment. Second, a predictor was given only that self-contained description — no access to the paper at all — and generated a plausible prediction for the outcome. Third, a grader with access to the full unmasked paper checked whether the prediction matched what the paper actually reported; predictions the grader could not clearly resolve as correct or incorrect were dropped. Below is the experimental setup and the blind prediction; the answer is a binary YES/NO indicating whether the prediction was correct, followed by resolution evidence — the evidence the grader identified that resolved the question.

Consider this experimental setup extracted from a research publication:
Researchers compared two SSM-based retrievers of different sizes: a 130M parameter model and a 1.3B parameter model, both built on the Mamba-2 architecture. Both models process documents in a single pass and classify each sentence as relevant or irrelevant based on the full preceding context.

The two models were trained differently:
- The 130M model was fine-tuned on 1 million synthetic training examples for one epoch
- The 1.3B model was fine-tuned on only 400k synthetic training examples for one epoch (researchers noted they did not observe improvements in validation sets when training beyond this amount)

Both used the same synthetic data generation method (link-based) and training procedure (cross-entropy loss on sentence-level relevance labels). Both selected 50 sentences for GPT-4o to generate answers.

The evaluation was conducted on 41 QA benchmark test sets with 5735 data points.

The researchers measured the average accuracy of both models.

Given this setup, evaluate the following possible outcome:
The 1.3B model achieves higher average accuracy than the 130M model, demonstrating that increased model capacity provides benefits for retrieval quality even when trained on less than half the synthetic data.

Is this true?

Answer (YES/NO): YES